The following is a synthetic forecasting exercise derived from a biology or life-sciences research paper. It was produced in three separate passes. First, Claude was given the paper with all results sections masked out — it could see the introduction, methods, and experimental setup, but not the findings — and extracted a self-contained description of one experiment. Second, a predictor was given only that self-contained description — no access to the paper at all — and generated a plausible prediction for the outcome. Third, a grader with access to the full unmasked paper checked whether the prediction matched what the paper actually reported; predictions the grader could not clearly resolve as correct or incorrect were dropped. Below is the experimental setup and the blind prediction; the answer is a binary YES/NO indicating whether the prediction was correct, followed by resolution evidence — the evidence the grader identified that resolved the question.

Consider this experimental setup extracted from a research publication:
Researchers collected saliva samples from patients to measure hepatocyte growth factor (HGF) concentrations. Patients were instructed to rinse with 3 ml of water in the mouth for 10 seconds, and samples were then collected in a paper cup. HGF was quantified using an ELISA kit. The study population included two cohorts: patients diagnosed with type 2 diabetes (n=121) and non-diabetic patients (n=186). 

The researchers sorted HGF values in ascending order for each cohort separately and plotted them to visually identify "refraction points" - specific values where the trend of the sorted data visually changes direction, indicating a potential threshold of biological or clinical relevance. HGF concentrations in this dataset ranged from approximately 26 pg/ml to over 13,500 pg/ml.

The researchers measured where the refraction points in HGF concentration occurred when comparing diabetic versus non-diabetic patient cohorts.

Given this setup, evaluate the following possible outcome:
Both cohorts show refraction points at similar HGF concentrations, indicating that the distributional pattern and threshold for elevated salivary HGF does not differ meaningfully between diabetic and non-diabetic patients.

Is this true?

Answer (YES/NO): NO